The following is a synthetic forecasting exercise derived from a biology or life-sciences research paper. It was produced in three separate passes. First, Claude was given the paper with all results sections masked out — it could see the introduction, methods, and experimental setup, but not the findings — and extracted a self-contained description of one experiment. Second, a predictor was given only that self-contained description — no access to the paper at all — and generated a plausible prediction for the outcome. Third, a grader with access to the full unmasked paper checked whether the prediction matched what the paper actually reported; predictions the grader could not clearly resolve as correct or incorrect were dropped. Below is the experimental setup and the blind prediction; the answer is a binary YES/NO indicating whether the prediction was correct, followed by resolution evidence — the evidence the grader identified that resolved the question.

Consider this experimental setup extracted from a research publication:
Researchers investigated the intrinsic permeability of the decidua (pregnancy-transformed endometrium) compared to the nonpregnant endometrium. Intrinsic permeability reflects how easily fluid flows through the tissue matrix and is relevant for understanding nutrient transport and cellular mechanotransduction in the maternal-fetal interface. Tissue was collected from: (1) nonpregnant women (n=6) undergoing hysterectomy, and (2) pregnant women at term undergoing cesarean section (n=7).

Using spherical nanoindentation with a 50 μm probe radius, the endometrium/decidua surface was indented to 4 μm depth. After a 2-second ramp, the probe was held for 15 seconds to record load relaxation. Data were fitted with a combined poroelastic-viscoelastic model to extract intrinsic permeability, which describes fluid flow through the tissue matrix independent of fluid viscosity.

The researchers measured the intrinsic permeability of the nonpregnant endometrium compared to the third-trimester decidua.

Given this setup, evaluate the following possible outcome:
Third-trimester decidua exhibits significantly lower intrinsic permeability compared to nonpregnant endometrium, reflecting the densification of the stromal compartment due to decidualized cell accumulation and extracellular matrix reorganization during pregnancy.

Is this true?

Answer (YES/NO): NO